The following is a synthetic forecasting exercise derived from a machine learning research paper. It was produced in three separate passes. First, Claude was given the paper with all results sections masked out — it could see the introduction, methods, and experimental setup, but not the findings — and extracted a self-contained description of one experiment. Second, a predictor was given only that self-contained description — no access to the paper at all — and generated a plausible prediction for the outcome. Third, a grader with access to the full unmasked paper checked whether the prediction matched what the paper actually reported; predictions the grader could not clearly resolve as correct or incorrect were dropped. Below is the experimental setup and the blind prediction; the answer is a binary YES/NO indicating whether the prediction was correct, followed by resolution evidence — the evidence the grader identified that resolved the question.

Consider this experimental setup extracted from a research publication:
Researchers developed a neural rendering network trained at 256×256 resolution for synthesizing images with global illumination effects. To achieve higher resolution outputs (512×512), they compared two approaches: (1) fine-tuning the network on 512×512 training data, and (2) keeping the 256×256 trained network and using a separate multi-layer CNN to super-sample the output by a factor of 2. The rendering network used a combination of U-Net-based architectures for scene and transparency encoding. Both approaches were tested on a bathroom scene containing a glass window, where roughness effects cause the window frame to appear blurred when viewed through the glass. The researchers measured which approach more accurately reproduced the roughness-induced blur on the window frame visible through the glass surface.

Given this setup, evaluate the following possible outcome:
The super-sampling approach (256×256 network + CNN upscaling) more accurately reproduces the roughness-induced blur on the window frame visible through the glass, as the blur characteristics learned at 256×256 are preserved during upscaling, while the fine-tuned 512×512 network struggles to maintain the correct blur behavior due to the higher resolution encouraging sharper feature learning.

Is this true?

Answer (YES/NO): YES